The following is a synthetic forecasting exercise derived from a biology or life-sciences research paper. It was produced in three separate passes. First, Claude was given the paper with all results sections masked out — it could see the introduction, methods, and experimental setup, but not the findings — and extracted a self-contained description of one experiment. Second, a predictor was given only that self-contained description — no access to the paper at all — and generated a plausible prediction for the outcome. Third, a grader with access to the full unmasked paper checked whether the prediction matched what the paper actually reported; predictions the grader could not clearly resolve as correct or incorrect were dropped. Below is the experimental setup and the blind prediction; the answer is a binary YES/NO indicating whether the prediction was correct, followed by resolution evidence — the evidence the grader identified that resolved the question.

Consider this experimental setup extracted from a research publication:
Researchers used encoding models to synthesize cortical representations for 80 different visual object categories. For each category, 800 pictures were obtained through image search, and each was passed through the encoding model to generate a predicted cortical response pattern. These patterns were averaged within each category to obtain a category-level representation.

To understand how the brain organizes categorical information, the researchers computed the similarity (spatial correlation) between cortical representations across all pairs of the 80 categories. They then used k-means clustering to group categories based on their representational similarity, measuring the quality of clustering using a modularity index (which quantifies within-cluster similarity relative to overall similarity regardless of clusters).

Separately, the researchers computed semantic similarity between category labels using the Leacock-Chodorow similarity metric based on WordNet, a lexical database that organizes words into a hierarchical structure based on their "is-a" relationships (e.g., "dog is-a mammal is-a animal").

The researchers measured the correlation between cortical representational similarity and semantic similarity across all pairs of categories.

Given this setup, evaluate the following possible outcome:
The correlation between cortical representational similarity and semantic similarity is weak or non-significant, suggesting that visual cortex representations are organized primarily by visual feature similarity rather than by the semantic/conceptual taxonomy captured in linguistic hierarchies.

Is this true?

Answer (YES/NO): NO